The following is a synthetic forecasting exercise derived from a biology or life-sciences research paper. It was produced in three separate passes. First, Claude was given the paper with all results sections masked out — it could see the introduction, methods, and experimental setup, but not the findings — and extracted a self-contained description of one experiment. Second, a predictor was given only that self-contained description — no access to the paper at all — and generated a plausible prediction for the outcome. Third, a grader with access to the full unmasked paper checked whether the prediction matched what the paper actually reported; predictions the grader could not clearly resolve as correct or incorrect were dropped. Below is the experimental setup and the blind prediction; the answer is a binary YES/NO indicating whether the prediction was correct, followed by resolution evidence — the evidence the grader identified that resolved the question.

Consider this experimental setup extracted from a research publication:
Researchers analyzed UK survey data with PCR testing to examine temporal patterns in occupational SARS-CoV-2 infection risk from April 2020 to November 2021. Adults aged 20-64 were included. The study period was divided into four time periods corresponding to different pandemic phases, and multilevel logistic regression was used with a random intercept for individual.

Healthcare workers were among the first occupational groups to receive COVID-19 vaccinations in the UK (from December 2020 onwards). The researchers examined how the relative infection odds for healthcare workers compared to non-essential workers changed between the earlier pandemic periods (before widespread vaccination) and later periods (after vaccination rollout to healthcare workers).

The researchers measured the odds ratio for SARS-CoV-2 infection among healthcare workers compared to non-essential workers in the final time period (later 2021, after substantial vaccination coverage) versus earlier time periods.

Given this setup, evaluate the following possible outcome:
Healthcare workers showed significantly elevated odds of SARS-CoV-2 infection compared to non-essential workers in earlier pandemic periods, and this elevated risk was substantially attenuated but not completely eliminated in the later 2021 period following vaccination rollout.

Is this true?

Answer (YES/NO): NO